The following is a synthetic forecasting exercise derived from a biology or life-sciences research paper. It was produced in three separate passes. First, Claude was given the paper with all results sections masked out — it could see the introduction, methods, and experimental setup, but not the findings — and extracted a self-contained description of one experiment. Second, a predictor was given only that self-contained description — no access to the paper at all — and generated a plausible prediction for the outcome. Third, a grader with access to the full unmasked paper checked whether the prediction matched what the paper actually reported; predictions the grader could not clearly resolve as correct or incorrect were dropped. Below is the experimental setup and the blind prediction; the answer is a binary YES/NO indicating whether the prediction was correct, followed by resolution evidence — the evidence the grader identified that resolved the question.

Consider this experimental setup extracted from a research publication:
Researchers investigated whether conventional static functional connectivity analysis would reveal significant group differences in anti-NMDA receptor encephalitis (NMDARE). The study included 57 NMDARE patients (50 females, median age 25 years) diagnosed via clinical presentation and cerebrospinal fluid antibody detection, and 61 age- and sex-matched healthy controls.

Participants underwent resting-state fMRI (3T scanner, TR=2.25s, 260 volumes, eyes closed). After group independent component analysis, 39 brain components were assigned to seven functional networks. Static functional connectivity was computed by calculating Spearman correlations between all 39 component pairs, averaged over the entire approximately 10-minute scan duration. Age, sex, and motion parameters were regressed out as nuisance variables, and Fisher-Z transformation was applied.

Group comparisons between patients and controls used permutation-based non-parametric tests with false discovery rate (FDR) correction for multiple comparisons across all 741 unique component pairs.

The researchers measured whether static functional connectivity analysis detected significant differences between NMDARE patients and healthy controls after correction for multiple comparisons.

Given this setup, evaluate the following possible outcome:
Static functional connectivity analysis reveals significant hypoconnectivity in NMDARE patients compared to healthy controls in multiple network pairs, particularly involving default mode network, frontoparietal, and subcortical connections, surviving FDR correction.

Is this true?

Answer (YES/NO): NO